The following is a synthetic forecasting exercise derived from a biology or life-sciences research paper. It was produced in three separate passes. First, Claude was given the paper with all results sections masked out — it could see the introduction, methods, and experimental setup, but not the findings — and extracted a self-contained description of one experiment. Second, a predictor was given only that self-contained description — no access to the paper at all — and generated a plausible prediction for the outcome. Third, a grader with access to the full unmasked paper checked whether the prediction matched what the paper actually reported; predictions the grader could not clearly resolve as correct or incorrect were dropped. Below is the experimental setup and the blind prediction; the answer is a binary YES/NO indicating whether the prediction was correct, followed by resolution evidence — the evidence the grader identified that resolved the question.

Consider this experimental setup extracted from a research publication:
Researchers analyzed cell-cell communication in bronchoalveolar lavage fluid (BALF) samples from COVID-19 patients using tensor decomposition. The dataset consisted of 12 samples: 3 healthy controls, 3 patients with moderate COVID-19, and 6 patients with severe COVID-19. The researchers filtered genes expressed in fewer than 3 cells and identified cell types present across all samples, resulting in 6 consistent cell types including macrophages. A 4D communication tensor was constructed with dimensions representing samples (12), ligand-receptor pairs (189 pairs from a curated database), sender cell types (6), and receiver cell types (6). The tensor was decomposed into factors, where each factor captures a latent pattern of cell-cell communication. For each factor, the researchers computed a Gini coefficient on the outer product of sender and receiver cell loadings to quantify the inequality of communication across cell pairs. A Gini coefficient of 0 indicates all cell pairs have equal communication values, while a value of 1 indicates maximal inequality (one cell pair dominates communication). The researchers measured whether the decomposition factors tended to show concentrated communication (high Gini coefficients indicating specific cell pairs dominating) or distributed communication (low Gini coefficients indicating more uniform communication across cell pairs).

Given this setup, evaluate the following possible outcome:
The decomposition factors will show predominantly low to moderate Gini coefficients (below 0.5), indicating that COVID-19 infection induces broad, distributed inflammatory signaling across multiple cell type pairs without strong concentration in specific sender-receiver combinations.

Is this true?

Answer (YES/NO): NO